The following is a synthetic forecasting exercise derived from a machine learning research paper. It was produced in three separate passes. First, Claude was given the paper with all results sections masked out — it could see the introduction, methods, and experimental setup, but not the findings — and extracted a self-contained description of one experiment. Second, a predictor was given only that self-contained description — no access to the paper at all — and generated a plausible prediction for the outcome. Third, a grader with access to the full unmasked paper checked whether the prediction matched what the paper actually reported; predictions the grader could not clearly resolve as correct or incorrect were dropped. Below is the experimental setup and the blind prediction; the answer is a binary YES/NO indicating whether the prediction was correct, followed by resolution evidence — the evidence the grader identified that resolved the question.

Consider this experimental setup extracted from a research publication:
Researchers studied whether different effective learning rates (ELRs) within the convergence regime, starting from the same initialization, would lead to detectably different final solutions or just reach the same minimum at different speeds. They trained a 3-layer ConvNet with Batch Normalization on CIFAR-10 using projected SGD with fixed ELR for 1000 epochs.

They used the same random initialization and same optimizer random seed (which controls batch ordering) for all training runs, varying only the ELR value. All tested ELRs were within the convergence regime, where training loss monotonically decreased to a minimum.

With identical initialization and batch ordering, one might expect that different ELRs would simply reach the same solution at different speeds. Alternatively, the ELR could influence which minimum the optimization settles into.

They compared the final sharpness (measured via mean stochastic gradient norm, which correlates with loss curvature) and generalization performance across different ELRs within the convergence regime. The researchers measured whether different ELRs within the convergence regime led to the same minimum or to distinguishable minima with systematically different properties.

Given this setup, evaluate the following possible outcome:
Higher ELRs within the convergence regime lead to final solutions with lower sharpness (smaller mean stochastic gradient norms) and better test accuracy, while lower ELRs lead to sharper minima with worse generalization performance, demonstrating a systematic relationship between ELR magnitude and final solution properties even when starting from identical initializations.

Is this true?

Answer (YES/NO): YES